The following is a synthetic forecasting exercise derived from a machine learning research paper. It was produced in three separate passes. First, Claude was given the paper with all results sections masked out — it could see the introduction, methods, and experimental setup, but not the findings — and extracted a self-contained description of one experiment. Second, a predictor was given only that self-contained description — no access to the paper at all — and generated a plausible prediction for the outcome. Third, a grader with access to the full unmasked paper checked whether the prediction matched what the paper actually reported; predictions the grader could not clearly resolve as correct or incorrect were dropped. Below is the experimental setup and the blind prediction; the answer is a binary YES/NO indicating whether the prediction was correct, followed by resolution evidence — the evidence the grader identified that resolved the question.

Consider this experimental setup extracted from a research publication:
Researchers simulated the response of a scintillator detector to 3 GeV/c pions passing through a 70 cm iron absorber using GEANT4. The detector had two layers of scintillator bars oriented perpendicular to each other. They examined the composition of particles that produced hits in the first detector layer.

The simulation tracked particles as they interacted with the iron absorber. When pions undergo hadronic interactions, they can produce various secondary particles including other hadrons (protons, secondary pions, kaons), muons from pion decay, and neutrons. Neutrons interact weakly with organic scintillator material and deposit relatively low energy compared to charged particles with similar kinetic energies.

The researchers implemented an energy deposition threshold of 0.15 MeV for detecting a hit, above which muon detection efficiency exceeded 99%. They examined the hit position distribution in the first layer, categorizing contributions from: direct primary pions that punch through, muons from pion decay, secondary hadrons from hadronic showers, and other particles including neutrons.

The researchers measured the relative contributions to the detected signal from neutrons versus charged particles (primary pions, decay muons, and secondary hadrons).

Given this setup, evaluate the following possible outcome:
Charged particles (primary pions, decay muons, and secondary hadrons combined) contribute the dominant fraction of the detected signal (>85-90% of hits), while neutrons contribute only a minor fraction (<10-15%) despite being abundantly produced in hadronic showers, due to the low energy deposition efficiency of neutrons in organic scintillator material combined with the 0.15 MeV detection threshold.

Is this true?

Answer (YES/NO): YES